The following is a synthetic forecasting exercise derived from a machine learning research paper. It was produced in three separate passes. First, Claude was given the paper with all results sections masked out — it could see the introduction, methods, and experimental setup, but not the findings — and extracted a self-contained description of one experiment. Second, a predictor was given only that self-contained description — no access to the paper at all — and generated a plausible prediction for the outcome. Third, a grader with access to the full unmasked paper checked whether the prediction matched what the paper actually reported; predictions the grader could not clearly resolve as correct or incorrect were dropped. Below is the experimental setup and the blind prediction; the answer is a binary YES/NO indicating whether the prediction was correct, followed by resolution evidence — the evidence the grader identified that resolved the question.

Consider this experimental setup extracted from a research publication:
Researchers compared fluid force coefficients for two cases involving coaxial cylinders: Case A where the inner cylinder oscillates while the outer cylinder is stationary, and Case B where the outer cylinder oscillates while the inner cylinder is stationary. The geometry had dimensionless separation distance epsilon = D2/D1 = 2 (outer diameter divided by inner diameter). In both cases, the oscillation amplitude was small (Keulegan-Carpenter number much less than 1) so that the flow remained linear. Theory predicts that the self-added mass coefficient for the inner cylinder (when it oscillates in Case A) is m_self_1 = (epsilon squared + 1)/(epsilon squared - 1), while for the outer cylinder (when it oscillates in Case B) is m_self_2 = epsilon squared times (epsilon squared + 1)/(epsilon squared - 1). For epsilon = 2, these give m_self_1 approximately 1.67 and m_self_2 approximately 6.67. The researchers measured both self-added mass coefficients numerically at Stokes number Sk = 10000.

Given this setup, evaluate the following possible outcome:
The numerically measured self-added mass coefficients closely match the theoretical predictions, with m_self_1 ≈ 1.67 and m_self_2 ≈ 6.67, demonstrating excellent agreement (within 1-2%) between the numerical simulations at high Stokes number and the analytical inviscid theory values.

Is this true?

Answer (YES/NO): NO